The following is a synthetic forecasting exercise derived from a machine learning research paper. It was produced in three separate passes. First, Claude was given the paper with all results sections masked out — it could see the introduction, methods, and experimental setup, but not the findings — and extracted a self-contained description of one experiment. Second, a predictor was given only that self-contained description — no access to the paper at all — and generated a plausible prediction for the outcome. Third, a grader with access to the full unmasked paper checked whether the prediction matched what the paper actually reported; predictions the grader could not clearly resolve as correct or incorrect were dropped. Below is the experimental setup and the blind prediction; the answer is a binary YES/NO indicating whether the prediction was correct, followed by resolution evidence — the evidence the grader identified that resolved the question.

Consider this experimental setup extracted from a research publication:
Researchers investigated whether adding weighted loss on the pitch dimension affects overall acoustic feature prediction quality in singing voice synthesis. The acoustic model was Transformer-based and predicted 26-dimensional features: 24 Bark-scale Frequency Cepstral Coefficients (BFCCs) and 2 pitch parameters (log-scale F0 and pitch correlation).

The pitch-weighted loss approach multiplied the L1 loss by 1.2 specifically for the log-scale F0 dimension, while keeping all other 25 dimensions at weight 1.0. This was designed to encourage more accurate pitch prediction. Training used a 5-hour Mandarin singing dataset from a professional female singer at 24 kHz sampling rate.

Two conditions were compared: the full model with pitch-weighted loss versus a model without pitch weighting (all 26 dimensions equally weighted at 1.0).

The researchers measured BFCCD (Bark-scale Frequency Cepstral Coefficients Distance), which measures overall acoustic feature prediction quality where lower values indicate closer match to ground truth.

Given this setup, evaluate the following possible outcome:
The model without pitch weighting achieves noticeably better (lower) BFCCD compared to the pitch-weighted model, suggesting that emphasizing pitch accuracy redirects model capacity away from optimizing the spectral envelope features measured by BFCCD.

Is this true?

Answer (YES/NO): NO